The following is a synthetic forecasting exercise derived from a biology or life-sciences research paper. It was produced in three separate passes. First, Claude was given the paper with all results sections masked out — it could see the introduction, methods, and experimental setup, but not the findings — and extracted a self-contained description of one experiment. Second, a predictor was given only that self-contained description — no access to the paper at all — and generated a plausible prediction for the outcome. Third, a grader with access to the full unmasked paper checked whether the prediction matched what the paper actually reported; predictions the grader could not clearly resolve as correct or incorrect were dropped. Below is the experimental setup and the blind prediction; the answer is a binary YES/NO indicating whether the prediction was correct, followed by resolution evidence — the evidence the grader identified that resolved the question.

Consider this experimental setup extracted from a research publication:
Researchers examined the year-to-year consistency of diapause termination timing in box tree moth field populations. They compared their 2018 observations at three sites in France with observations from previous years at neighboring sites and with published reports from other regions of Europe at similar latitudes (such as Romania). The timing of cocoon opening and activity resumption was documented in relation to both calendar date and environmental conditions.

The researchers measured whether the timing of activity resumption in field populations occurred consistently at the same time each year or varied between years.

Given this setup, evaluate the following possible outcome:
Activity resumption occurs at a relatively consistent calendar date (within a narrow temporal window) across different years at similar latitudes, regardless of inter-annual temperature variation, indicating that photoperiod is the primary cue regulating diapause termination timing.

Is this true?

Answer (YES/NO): NO